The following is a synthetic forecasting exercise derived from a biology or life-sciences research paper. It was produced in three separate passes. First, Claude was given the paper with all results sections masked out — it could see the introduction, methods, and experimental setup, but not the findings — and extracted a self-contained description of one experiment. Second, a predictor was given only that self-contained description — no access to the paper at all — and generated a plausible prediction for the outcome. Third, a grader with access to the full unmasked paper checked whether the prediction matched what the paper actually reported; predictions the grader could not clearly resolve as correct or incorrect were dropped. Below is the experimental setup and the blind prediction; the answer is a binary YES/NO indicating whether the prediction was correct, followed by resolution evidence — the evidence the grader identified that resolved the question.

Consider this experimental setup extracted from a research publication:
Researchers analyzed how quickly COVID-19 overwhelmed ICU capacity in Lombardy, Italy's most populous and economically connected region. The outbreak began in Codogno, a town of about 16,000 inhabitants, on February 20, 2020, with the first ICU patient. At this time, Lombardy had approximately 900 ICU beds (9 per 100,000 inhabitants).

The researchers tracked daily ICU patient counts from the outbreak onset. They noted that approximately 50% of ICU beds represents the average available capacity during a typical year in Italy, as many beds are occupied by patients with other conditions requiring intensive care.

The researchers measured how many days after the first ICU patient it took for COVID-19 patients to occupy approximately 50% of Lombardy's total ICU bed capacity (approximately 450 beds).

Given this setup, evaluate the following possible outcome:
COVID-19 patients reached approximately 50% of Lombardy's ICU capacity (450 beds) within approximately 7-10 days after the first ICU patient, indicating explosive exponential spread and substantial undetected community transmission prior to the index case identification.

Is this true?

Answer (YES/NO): NO